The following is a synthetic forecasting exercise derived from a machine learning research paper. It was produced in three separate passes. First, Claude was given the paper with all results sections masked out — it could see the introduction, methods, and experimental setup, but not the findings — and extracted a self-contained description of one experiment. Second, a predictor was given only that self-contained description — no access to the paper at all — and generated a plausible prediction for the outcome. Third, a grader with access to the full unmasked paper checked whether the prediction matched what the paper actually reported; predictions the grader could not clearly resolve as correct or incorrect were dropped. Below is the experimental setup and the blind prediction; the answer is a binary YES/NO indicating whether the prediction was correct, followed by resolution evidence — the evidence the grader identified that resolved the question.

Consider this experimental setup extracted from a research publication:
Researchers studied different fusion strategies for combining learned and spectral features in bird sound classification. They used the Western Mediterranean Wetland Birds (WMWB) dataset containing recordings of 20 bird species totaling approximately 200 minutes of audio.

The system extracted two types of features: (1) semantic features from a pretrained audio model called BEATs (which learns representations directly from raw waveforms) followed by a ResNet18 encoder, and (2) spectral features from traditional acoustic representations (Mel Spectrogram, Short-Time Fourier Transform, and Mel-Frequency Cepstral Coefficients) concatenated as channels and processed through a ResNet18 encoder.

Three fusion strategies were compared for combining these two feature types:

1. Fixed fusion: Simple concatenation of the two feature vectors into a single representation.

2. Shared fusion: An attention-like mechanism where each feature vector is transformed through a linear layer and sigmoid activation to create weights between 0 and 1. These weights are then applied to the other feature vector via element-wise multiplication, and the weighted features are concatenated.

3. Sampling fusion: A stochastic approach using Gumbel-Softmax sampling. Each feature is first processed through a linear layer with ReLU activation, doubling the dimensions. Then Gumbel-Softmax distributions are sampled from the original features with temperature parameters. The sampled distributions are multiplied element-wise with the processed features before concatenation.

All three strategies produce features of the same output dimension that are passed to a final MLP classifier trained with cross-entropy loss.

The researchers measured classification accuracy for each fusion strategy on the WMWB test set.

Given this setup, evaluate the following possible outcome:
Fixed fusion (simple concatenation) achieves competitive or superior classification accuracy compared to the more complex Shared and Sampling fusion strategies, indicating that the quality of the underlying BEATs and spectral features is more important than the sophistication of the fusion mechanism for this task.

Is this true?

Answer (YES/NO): NO